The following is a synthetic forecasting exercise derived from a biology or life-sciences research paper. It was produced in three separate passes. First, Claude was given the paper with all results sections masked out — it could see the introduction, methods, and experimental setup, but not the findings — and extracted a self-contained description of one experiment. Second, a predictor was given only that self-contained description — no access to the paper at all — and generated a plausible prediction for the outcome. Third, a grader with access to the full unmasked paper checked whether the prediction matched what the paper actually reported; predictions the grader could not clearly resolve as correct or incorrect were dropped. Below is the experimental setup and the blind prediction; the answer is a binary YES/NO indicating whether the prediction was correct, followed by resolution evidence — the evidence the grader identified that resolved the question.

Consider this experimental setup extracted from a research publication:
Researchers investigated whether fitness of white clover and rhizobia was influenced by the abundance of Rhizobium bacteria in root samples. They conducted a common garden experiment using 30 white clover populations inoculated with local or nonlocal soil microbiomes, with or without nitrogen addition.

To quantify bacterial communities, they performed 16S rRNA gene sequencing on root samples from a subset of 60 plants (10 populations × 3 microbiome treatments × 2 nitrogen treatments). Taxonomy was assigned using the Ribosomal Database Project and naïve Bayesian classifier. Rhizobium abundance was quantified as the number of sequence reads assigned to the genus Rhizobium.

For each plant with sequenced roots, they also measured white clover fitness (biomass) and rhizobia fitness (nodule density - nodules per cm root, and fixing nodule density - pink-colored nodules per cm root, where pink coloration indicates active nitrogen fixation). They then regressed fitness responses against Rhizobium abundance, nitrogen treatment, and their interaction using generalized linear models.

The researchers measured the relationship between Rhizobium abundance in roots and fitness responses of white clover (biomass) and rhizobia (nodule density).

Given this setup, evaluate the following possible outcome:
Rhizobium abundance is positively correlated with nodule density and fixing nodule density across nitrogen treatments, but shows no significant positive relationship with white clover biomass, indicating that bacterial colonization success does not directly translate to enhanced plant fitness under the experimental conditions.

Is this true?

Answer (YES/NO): NO